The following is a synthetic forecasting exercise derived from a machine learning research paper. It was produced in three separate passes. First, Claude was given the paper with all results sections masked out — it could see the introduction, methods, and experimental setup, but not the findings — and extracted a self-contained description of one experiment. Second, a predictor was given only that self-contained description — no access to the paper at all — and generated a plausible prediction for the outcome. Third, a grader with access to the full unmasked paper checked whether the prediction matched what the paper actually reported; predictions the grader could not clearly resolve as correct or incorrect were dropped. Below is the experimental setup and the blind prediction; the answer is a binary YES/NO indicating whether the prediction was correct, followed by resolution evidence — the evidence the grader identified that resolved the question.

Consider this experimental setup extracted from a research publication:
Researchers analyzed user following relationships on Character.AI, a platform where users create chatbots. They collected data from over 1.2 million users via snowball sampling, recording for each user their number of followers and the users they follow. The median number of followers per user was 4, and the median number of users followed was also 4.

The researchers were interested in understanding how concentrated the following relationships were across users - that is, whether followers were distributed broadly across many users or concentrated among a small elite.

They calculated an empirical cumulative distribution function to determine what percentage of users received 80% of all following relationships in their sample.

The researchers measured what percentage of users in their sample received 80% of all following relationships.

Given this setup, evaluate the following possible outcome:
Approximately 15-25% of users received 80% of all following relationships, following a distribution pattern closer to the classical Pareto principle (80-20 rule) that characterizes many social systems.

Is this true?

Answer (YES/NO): NO